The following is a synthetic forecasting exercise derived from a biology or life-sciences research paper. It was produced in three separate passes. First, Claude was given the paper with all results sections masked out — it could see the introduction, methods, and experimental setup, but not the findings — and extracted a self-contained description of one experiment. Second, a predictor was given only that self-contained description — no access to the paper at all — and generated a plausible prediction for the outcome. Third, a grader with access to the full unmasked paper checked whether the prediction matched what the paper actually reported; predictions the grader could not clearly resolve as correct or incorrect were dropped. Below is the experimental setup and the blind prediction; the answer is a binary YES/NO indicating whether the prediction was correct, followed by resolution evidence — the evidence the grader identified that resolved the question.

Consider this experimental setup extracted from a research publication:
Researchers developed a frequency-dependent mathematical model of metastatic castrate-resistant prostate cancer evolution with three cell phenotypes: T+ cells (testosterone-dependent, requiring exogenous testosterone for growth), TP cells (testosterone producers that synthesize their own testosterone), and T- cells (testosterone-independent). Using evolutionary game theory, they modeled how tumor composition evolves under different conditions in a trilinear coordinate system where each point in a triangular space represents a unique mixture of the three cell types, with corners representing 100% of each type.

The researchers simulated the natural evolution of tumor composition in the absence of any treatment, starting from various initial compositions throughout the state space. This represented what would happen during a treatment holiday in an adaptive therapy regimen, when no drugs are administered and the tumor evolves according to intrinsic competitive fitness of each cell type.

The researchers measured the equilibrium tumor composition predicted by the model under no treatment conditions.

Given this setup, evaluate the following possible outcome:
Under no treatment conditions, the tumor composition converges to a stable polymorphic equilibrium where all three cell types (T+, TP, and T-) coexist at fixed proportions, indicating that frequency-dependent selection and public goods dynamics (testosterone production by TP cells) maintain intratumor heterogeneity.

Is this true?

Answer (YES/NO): YES